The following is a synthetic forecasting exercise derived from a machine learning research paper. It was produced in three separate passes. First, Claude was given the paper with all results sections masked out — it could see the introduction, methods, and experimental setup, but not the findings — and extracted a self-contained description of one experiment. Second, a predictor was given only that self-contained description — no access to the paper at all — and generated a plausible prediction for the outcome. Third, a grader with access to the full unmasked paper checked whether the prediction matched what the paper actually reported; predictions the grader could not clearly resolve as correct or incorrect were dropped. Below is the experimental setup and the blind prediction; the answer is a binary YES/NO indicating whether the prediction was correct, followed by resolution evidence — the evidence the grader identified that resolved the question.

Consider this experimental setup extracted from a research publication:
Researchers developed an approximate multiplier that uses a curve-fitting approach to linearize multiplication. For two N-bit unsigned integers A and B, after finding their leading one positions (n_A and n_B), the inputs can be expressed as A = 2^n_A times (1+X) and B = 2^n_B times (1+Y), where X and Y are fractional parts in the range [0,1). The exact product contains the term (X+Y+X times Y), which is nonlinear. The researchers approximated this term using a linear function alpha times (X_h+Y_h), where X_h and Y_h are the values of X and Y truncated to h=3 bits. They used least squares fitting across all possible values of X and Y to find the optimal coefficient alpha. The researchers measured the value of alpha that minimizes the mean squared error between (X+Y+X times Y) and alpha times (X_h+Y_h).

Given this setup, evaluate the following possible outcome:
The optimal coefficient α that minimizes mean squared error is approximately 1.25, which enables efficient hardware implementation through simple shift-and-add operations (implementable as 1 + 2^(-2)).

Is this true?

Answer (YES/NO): NO